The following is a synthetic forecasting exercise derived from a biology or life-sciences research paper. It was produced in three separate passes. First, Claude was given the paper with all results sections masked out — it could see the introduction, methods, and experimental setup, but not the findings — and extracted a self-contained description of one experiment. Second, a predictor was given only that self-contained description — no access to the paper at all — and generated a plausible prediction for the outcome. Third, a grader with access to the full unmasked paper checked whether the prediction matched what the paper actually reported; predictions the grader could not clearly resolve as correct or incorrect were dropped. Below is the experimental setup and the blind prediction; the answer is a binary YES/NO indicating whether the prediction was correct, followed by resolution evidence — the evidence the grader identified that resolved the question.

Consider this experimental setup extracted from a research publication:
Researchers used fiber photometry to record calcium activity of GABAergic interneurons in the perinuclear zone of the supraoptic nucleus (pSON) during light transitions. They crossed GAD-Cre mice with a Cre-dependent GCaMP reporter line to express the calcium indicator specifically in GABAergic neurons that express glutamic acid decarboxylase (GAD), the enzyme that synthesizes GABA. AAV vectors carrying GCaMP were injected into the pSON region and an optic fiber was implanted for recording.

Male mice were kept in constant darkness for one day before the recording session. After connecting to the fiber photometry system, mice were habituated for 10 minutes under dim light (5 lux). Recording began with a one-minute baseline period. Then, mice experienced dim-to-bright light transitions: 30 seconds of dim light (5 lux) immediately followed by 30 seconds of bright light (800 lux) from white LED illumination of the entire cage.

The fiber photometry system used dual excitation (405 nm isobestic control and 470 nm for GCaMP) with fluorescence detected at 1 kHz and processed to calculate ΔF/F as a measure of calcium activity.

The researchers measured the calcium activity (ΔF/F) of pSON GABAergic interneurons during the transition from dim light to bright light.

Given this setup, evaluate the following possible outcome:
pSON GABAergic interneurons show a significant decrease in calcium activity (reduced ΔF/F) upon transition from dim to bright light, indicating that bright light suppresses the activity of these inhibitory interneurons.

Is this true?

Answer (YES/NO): NO